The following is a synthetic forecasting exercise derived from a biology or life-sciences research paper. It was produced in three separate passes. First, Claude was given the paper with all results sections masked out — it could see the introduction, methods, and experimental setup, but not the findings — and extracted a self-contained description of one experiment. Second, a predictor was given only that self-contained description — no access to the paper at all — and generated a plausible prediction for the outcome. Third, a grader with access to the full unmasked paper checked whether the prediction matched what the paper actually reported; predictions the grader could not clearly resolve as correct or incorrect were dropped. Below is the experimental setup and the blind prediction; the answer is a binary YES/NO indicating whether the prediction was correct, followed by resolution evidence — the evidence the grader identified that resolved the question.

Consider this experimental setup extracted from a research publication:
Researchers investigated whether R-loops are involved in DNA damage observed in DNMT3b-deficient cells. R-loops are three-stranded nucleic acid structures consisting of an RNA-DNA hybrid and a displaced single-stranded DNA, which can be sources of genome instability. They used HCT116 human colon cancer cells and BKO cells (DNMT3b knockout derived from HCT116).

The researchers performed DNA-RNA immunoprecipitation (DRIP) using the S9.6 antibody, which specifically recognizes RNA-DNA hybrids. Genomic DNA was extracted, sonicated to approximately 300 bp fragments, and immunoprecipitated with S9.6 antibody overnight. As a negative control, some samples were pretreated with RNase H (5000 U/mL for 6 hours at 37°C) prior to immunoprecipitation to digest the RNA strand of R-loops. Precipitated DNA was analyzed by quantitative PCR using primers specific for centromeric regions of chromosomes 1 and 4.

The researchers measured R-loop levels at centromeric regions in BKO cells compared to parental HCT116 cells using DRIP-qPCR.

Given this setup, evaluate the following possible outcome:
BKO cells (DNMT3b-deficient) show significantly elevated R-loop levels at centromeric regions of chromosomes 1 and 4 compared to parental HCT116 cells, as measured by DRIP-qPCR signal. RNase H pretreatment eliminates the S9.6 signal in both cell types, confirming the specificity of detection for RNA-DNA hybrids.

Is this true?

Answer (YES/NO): NO